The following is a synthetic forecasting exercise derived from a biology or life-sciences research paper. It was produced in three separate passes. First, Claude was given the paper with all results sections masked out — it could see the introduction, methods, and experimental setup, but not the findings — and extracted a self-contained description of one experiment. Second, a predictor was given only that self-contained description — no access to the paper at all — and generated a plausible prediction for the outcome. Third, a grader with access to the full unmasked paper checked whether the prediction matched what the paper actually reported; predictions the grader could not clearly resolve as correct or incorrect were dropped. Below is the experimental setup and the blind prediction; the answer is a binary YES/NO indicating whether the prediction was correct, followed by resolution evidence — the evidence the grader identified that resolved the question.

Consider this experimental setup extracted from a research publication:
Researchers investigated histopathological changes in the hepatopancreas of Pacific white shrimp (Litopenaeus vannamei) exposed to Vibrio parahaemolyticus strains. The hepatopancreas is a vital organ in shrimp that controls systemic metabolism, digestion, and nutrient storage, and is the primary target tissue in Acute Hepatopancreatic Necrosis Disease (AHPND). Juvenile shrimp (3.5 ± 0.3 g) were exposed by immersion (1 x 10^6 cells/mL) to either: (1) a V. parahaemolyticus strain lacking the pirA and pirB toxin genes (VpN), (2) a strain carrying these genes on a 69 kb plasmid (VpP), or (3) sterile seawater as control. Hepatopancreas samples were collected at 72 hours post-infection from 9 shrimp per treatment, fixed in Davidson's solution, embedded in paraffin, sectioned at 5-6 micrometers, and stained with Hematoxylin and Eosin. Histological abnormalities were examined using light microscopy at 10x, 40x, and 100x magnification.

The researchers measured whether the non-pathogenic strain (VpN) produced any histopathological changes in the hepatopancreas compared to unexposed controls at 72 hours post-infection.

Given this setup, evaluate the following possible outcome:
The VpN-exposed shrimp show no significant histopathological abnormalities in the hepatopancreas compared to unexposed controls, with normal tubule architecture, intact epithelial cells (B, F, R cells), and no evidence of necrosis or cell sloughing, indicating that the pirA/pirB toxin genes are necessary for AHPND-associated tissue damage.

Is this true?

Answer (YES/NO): NO